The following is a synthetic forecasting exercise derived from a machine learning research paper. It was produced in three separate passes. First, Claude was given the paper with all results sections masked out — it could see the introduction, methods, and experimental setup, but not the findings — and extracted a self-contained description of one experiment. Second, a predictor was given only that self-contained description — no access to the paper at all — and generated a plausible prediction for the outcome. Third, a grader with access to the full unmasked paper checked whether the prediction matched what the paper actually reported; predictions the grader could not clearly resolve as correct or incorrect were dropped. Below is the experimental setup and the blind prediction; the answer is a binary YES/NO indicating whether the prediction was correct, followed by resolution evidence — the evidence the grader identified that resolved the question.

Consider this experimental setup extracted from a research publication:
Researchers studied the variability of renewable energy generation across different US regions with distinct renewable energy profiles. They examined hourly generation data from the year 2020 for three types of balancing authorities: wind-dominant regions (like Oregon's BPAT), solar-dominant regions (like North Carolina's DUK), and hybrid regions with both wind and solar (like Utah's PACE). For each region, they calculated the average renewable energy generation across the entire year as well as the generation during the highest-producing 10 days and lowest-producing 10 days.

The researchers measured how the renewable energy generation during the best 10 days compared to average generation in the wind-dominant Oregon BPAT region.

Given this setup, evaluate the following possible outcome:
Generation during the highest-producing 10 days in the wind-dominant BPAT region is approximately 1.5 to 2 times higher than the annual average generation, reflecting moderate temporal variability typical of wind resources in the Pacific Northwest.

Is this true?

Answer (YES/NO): NO